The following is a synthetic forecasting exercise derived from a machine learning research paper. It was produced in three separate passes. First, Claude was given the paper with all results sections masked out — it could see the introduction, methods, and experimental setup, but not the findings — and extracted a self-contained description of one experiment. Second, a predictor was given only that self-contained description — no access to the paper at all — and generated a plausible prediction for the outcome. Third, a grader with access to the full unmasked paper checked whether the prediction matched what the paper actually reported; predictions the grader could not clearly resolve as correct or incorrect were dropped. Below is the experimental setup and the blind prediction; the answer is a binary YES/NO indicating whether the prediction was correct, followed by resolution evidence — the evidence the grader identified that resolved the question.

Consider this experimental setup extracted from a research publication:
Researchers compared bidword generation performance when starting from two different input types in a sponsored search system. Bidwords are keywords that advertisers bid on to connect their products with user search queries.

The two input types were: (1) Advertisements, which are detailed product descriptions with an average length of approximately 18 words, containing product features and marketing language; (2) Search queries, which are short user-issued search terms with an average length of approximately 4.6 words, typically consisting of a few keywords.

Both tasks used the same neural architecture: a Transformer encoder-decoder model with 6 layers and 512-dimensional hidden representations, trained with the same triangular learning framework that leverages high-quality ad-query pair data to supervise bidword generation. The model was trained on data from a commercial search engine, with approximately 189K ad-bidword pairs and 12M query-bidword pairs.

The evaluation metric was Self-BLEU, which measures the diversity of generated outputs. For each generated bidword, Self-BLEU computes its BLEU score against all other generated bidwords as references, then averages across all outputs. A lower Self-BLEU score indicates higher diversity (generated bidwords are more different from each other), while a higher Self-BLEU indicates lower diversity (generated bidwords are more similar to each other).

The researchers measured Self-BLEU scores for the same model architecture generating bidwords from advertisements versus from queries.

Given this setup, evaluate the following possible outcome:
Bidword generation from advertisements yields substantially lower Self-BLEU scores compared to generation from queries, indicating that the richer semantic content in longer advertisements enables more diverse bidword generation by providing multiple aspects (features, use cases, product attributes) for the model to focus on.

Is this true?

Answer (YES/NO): NO